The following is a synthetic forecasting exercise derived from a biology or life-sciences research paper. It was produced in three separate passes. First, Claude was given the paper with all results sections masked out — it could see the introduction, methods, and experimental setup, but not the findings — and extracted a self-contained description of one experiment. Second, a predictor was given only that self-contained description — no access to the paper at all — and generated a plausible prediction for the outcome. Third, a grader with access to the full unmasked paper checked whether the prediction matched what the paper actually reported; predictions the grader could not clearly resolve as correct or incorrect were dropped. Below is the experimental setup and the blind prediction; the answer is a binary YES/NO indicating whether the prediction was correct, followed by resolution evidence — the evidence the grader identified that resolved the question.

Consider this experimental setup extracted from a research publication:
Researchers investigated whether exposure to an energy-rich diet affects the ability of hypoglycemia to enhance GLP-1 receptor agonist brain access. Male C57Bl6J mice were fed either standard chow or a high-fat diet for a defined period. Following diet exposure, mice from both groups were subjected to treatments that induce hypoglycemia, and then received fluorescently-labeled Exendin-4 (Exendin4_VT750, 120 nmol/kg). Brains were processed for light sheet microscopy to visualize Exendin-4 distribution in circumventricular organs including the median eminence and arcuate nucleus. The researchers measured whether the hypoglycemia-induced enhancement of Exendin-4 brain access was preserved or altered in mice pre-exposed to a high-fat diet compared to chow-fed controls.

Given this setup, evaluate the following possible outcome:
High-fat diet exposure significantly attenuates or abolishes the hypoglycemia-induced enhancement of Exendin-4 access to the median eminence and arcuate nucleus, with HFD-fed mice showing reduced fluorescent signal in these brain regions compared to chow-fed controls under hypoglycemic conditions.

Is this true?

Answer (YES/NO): YES